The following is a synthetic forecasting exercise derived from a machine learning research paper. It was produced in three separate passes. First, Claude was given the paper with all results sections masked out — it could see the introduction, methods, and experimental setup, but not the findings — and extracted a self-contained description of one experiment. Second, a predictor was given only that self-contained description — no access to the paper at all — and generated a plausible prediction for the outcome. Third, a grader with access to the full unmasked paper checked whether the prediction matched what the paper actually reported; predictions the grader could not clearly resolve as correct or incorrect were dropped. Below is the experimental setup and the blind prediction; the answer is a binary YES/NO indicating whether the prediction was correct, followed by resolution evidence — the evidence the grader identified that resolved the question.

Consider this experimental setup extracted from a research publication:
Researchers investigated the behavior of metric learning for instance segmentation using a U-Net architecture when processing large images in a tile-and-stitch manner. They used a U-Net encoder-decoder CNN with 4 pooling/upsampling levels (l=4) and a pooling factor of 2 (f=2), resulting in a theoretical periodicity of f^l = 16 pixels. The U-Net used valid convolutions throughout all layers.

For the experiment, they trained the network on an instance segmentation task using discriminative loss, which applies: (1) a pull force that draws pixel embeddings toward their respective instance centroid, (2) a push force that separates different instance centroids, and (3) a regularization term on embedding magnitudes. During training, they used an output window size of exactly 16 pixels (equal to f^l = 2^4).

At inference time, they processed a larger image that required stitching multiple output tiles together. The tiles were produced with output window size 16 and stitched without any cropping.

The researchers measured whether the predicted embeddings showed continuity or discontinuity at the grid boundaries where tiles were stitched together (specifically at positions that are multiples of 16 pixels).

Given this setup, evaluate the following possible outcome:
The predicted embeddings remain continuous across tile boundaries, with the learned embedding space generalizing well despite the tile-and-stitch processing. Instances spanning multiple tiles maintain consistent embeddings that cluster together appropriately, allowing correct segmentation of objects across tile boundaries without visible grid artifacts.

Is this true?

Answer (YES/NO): NO